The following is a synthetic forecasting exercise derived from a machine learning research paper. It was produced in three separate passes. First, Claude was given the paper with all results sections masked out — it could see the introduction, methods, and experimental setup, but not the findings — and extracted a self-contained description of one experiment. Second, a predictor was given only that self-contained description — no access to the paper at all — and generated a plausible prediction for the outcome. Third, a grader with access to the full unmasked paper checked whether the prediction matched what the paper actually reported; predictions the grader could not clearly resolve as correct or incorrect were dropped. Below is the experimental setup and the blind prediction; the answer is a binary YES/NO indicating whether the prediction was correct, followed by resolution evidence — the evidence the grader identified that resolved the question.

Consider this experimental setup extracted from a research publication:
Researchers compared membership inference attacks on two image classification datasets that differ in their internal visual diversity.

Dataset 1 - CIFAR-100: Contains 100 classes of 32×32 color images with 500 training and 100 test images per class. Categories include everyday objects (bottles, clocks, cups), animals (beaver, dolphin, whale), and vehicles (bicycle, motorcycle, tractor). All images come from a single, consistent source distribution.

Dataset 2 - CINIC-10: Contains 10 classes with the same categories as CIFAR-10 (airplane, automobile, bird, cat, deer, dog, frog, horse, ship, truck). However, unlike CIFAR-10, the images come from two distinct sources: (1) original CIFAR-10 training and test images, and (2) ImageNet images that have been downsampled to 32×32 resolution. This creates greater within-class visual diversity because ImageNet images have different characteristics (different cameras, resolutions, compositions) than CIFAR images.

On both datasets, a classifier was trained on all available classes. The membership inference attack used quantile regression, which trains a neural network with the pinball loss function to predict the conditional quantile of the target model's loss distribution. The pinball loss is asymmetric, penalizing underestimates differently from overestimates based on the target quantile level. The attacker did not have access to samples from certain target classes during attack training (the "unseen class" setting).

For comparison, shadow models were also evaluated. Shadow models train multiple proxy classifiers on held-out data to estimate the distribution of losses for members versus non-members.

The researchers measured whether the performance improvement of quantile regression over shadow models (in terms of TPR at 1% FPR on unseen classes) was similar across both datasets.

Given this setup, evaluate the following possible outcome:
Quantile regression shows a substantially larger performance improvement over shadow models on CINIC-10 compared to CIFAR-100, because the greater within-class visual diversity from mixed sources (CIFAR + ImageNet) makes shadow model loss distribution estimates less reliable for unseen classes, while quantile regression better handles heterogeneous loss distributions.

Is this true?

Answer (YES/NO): NO